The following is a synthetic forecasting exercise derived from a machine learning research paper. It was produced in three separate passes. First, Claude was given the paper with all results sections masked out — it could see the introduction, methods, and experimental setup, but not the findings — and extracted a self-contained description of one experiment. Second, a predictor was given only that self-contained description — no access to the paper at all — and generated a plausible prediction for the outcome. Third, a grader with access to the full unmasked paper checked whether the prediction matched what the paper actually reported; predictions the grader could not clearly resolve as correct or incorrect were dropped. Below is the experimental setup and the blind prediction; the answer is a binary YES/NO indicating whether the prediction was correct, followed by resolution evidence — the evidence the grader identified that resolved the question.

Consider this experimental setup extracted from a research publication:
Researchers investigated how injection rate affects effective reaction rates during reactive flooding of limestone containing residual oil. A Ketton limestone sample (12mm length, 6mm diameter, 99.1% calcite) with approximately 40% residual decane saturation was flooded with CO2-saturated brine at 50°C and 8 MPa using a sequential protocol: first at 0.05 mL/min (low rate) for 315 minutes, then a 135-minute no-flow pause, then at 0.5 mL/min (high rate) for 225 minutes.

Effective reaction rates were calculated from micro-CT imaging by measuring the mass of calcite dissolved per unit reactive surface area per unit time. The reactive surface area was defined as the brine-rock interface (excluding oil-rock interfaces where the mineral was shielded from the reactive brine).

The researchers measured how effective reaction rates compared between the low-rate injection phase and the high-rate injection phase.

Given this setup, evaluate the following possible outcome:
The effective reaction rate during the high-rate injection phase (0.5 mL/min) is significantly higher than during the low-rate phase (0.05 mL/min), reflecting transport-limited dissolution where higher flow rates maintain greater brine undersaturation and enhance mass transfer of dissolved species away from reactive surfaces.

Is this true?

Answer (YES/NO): YES